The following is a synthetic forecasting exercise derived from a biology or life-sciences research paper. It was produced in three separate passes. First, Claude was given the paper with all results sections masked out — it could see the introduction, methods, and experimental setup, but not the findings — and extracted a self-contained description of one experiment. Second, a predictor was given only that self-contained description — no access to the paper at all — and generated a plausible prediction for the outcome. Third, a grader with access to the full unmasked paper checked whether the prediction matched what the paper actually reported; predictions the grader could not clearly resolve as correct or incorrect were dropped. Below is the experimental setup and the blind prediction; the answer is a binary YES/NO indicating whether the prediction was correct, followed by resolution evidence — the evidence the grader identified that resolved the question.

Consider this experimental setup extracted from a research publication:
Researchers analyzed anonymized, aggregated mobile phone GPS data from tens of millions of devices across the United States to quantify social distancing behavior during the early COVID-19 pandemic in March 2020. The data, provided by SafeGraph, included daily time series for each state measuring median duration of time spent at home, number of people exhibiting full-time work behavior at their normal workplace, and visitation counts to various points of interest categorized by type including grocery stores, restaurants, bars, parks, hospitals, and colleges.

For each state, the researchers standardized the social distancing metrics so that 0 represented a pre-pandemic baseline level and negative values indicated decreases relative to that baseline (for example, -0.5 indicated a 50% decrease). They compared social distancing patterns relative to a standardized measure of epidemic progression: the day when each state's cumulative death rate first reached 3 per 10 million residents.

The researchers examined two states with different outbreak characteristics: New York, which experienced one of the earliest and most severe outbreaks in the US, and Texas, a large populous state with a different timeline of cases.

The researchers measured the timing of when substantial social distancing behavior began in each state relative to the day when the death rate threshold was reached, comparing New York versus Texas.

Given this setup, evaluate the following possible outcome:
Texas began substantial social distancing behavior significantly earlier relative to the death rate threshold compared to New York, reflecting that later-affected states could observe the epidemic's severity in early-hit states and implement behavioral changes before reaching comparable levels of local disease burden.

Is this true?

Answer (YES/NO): YES